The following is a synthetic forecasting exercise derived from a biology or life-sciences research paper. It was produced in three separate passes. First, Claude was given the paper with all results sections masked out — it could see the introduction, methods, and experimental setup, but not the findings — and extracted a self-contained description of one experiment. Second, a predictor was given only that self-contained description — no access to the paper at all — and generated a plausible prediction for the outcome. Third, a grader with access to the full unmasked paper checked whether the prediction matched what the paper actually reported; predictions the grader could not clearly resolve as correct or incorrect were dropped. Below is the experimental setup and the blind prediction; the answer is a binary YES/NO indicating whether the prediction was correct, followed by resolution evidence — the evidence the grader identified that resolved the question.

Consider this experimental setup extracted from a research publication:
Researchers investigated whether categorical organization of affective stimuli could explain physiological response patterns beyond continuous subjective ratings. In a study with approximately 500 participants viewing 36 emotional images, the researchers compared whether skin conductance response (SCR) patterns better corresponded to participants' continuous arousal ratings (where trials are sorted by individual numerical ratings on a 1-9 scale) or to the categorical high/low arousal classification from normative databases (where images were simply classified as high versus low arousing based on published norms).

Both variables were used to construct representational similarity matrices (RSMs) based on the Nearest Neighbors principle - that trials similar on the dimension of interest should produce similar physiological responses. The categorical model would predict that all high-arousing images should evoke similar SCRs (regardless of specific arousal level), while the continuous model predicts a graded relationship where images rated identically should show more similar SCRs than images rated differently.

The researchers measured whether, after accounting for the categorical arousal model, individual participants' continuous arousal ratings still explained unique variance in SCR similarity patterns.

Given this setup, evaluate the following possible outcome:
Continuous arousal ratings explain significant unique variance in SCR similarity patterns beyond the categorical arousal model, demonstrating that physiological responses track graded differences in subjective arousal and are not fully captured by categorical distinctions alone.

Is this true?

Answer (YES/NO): YES